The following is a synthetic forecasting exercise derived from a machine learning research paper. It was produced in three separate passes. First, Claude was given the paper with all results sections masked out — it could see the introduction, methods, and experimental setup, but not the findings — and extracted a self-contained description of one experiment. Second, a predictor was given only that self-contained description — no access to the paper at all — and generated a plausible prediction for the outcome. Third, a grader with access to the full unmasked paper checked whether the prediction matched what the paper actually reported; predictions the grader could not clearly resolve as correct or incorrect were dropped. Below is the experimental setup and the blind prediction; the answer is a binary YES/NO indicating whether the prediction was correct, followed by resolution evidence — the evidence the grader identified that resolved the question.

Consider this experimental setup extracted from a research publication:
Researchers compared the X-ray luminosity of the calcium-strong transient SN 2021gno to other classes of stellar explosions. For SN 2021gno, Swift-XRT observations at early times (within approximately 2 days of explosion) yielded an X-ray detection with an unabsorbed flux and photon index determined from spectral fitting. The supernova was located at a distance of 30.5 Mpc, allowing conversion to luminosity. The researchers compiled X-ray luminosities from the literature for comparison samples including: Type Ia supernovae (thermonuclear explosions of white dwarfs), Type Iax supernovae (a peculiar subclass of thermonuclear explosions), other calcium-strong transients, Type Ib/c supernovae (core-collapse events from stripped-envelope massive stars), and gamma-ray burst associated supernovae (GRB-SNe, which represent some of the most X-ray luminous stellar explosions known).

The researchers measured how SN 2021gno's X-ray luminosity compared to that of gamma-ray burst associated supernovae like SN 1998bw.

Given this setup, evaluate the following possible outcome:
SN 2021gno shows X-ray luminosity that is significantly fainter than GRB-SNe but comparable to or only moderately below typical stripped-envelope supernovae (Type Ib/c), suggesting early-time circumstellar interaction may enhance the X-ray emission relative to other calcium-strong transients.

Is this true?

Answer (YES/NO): NO